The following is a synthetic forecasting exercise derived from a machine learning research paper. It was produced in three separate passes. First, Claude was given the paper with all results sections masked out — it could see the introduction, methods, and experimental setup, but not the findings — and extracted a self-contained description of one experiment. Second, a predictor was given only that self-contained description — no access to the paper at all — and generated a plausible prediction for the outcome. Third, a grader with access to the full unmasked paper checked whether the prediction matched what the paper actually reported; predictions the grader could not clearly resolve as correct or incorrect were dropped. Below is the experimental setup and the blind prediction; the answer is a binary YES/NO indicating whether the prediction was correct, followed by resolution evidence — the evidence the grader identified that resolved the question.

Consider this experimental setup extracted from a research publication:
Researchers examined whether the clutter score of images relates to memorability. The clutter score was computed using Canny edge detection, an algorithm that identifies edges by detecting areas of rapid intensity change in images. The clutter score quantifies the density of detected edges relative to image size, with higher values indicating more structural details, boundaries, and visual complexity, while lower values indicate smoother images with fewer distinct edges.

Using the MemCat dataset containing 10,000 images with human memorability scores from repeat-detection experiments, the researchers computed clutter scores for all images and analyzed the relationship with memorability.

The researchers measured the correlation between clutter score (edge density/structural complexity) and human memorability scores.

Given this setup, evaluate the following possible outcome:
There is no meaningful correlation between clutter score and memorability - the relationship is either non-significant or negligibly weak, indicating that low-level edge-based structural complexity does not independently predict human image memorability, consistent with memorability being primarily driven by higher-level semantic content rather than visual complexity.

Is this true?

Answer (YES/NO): NO